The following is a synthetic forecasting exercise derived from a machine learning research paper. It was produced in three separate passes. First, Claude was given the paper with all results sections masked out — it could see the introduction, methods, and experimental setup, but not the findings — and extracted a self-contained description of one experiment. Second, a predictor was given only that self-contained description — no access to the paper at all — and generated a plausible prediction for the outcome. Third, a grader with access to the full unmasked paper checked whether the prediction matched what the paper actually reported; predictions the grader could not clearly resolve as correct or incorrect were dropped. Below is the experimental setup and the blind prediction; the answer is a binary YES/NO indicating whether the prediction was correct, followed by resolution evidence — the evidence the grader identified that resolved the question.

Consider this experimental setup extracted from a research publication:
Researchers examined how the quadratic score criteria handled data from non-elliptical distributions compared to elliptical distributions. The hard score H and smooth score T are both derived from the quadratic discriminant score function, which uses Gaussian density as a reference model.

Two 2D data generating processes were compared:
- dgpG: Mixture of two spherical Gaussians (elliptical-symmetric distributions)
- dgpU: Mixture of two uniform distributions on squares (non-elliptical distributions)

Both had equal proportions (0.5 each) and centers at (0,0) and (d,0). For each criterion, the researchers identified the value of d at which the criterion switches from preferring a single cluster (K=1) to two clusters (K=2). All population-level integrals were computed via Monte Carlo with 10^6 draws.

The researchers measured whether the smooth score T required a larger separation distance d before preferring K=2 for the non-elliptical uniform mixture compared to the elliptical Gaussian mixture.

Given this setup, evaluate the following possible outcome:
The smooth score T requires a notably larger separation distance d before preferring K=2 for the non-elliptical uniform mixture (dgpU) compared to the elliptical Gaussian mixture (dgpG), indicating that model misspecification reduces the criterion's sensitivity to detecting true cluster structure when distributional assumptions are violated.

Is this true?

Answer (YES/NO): YES